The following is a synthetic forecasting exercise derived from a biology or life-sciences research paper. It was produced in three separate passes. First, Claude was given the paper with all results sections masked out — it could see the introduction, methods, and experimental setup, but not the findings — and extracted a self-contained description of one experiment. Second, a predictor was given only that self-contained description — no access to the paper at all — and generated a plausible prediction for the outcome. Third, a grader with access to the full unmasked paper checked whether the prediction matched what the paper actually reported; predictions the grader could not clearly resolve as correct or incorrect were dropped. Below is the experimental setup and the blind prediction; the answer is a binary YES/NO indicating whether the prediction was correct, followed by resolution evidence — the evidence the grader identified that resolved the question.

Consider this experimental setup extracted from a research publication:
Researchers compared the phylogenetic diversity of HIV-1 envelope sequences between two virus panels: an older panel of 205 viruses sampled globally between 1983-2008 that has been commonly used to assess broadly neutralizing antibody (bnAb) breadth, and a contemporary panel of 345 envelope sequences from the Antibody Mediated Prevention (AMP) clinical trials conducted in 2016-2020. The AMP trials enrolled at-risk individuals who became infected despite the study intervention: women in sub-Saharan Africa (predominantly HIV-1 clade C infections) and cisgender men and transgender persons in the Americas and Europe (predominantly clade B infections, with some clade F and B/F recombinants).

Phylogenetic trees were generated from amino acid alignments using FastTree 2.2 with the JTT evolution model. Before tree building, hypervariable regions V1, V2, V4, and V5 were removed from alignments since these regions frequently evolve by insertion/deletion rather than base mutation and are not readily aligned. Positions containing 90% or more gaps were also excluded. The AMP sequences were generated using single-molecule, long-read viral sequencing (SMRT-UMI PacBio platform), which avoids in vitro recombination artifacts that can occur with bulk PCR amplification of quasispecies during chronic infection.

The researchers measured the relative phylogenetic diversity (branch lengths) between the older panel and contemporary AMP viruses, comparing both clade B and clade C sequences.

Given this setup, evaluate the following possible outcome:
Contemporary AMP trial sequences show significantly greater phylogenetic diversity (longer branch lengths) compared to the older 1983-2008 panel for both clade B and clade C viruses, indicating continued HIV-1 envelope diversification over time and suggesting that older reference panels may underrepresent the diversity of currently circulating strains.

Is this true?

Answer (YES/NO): YES